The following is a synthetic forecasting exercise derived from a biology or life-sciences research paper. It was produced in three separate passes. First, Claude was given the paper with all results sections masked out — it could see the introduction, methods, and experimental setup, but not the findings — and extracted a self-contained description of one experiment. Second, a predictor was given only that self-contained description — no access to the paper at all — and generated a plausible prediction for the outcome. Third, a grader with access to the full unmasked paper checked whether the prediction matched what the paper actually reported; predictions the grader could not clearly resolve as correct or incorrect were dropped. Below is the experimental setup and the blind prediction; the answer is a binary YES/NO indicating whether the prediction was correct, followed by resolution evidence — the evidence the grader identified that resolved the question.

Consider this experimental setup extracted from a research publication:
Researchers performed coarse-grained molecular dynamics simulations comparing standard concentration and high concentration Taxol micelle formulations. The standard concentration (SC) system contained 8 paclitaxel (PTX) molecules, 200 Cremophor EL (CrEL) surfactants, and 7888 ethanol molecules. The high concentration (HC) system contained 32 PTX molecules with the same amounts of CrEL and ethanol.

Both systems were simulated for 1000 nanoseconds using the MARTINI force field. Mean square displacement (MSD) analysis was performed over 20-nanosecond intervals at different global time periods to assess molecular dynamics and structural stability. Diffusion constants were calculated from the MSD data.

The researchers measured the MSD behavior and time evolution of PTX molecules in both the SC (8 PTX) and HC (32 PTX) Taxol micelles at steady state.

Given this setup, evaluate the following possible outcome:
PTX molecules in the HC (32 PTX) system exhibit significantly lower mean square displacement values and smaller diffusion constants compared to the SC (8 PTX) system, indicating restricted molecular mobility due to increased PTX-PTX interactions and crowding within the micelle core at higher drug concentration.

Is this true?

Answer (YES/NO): YES